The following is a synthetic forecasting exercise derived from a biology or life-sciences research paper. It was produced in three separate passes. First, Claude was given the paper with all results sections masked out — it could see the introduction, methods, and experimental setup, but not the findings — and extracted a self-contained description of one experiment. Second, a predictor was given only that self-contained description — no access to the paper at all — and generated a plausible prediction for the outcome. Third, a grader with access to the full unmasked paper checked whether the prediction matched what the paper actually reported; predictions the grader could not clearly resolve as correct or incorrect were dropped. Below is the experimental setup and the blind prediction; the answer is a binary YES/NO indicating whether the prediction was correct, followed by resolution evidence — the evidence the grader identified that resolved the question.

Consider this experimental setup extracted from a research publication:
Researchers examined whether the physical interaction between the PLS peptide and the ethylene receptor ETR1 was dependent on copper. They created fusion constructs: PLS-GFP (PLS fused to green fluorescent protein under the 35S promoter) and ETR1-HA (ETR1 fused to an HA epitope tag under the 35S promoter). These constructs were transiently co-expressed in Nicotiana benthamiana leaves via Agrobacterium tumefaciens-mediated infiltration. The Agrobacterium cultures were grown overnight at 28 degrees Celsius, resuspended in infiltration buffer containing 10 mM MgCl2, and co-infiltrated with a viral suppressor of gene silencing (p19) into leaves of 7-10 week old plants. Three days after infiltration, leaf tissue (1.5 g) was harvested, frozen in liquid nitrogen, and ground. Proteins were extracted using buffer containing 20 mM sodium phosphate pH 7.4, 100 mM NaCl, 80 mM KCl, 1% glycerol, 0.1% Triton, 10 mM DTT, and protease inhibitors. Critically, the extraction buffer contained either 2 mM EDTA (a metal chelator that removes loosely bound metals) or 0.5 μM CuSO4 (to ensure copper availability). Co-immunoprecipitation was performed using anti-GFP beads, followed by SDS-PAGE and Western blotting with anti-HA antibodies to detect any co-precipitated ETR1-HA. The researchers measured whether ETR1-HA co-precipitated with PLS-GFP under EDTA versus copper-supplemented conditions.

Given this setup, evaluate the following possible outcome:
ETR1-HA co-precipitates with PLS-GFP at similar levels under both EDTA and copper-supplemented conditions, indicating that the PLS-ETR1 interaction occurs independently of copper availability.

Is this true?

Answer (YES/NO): NO